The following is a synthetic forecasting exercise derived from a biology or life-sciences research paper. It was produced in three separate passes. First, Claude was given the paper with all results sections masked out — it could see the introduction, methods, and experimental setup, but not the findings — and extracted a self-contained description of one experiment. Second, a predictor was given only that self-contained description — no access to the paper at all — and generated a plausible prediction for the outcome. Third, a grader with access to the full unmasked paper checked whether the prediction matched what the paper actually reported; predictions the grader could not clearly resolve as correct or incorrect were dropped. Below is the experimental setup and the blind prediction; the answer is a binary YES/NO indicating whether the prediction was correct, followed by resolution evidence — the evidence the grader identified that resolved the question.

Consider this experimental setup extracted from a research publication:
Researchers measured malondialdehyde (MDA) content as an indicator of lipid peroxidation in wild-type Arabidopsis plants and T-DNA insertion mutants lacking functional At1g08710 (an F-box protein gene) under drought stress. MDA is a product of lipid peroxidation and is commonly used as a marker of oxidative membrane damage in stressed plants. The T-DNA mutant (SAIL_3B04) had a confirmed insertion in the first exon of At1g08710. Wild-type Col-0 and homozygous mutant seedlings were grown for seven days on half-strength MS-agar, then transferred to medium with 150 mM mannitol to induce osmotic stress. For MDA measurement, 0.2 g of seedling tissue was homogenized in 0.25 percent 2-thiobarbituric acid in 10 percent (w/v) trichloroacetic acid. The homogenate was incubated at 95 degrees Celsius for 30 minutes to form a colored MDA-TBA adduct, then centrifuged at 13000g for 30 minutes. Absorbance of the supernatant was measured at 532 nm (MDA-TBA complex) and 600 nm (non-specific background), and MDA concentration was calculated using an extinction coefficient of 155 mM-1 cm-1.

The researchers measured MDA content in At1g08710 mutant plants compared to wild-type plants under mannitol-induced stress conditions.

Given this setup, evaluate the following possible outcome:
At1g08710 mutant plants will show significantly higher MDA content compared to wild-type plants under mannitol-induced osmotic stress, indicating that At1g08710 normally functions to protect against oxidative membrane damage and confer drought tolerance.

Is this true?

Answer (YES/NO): NO